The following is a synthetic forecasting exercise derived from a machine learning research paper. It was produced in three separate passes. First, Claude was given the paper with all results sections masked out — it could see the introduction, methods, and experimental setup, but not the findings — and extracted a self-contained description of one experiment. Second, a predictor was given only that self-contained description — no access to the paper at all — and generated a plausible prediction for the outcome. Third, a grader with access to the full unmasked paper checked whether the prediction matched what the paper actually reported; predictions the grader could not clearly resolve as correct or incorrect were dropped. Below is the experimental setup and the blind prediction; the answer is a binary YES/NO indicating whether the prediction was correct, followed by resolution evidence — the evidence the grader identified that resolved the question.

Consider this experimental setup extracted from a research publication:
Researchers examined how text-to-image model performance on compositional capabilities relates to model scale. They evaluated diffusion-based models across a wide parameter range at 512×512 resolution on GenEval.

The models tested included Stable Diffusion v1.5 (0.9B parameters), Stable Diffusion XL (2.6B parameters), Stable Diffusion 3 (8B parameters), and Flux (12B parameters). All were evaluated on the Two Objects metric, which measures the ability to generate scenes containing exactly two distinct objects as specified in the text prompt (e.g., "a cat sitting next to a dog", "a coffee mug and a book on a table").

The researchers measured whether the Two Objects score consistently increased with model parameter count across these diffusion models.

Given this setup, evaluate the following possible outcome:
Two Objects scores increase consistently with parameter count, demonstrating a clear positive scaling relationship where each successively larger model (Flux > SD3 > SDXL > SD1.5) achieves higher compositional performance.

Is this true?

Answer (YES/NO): NO